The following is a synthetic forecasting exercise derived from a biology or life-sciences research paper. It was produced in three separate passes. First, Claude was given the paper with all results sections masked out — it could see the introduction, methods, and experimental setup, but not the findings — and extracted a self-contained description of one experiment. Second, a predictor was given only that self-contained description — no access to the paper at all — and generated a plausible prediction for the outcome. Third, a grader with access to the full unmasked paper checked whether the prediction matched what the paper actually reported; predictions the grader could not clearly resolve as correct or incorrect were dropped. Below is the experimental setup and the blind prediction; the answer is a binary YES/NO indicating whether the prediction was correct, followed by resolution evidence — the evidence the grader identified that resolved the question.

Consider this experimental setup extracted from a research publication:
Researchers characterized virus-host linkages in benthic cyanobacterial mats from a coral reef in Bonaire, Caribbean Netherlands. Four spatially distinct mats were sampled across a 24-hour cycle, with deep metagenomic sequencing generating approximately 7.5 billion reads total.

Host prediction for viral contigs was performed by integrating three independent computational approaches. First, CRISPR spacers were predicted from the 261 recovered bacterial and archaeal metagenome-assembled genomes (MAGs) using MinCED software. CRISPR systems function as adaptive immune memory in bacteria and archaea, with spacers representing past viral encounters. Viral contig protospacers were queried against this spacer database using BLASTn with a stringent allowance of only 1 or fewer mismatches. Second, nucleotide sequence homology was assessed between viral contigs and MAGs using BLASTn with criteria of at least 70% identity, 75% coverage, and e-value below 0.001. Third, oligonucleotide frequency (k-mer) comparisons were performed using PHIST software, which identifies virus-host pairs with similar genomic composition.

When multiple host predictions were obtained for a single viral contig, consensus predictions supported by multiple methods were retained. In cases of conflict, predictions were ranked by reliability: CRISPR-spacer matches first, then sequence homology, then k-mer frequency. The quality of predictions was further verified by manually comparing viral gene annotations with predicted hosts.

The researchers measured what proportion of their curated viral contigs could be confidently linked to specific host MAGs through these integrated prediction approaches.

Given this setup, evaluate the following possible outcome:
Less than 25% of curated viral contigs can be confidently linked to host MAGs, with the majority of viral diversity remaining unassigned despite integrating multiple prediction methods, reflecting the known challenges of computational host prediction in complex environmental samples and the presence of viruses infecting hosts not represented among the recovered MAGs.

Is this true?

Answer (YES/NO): NO